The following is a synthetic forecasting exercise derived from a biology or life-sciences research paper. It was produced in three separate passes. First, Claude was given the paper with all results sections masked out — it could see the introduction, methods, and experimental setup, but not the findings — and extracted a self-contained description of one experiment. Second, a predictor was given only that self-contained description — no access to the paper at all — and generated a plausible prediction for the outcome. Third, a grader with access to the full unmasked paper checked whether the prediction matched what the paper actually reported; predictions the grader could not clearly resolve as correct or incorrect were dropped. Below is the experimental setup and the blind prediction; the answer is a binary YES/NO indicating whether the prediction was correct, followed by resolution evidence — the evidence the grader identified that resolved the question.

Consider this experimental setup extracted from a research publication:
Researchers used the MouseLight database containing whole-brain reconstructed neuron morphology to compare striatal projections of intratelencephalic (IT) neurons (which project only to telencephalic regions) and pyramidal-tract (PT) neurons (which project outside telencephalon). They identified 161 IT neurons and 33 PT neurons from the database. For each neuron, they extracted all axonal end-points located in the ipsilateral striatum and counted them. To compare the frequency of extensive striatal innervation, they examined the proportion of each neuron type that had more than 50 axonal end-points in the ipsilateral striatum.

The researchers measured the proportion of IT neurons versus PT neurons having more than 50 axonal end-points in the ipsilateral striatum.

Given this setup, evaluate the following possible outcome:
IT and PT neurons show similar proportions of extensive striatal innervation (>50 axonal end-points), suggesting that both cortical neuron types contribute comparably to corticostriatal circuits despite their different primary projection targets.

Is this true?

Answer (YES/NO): NO